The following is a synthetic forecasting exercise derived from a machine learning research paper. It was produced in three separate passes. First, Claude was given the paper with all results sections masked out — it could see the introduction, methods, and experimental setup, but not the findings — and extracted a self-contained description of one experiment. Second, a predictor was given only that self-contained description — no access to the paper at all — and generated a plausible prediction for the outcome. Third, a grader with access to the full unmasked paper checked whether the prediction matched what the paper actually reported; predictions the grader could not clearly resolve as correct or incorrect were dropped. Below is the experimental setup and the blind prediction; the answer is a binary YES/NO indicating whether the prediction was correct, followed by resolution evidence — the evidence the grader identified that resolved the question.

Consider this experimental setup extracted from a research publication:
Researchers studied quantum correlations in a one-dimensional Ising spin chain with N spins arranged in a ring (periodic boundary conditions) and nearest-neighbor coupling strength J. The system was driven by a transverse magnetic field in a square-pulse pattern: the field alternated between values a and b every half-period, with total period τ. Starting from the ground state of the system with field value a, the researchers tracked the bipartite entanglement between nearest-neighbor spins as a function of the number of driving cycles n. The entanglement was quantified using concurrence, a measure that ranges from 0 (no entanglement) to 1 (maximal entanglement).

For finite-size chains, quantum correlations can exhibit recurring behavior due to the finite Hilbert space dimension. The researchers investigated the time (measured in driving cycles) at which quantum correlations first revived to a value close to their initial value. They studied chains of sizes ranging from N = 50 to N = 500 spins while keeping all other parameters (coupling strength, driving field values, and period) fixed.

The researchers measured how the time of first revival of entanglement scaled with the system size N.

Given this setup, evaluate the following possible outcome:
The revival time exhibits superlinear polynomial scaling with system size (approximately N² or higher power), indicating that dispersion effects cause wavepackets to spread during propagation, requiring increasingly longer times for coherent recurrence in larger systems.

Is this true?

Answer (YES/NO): NO